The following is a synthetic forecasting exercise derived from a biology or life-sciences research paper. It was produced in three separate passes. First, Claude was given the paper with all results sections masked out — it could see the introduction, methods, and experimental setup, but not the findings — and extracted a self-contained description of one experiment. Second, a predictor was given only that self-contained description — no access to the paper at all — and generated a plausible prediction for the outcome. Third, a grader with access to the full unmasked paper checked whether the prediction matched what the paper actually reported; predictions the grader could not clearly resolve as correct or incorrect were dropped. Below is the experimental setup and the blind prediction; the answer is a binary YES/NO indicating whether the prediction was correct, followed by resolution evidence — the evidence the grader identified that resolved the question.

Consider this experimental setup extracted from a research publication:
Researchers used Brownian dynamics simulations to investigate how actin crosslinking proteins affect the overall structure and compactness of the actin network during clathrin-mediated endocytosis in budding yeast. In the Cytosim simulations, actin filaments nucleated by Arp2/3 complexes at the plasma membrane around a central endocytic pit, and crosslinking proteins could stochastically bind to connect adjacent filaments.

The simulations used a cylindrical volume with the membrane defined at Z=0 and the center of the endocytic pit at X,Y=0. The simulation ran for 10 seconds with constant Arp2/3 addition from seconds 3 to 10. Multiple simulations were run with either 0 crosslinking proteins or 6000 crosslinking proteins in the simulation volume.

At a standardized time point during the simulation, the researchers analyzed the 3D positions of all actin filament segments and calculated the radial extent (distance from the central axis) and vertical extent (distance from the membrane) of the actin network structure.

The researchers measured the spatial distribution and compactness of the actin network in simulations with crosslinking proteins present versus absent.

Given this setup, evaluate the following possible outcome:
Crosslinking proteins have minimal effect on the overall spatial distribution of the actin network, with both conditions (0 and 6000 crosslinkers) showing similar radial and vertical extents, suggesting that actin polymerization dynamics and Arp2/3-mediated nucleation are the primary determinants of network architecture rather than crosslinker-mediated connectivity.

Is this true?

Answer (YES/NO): NO